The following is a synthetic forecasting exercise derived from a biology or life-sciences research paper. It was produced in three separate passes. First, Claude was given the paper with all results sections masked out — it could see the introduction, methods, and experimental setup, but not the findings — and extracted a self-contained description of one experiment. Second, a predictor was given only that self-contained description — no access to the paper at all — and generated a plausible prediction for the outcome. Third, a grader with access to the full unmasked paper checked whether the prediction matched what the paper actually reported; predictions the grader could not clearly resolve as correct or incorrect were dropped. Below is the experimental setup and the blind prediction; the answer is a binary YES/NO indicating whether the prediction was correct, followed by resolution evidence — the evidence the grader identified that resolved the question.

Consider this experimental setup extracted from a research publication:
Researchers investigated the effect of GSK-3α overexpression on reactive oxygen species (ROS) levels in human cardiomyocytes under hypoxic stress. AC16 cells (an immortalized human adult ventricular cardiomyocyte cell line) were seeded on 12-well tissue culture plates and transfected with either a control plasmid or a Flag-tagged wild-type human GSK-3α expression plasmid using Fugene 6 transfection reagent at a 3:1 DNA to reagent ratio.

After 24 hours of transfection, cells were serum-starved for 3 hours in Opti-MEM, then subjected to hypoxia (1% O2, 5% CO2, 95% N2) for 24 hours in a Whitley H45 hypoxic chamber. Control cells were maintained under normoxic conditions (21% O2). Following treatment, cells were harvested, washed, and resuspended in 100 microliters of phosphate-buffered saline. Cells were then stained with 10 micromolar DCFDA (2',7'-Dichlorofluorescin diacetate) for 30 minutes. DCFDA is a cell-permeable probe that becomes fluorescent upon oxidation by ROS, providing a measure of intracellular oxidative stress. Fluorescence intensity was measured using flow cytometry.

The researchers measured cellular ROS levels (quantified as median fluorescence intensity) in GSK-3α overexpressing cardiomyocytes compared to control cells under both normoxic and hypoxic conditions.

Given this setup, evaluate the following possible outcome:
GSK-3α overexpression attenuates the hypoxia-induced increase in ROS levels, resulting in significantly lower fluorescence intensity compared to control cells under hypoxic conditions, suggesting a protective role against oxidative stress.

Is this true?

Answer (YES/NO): NO